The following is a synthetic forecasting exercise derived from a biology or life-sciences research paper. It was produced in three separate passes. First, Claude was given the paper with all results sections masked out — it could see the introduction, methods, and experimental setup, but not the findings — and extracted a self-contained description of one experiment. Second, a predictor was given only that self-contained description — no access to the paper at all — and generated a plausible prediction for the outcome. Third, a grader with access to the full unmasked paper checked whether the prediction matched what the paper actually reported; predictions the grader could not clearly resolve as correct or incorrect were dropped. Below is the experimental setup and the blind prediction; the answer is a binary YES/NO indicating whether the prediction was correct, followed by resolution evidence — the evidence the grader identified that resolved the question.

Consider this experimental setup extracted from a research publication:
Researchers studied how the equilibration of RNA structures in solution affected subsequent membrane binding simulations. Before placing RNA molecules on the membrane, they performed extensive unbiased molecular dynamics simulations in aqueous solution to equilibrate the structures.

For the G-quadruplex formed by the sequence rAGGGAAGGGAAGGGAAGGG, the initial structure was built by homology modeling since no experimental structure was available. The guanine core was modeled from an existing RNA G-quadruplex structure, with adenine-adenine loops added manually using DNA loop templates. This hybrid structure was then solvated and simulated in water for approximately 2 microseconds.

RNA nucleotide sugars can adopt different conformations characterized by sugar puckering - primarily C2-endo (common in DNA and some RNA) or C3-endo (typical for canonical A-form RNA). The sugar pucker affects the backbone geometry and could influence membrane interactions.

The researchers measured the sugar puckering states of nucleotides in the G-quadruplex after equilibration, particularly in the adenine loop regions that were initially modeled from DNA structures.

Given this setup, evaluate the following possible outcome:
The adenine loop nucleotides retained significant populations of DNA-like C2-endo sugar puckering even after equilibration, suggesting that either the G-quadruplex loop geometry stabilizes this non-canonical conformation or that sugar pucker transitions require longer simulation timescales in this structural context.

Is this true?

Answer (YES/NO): NO